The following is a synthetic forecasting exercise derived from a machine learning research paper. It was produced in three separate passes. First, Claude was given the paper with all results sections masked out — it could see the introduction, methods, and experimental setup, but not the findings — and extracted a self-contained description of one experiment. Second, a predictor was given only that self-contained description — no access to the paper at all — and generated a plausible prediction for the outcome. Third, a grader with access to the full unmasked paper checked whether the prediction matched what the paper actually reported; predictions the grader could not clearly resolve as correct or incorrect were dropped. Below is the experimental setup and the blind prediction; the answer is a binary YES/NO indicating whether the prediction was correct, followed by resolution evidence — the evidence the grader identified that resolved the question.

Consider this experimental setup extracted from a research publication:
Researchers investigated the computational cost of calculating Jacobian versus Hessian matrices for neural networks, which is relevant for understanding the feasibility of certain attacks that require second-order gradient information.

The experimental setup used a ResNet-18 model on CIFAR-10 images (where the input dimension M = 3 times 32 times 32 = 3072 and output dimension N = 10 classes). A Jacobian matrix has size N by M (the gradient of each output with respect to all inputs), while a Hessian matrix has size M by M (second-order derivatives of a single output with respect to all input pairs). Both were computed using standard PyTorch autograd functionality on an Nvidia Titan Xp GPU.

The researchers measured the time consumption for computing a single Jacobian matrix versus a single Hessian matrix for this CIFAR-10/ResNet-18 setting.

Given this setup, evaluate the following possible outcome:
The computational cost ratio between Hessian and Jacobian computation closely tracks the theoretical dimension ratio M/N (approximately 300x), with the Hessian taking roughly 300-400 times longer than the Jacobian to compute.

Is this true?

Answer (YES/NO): NO